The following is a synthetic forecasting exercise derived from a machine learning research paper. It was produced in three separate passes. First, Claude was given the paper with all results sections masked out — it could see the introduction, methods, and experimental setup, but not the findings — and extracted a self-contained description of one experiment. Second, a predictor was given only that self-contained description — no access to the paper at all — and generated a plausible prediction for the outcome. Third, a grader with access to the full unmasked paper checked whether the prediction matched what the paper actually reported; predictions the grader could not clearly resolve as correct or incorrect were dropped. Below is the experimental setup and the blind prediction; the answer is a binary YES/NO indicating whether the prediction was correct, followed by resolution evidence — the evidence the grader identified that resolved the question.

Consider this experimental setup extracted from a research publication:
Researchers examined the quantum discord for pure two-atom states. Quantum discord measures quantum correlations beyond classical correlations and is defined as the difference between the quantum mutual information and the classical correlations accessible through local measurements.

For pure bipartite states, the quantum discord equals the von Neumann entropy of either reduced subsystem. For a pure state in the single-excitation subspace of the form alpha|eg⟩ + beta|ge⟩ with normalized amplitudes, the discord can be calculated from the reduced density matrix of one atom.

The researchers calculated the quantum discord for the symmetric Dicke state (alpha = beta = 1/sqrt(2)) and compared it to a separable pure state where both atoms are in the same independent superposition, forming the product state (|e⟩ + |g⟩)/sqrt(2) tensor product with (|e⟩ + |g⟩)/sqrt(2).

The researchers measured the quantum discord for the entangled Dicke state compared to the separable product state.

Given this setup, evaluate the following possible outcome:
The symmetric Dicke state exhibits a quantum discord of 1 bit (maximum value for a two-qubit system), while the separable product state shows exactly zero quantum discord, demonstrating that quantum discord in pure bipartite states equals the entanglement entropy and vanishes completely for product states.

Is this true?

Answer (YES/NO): YES